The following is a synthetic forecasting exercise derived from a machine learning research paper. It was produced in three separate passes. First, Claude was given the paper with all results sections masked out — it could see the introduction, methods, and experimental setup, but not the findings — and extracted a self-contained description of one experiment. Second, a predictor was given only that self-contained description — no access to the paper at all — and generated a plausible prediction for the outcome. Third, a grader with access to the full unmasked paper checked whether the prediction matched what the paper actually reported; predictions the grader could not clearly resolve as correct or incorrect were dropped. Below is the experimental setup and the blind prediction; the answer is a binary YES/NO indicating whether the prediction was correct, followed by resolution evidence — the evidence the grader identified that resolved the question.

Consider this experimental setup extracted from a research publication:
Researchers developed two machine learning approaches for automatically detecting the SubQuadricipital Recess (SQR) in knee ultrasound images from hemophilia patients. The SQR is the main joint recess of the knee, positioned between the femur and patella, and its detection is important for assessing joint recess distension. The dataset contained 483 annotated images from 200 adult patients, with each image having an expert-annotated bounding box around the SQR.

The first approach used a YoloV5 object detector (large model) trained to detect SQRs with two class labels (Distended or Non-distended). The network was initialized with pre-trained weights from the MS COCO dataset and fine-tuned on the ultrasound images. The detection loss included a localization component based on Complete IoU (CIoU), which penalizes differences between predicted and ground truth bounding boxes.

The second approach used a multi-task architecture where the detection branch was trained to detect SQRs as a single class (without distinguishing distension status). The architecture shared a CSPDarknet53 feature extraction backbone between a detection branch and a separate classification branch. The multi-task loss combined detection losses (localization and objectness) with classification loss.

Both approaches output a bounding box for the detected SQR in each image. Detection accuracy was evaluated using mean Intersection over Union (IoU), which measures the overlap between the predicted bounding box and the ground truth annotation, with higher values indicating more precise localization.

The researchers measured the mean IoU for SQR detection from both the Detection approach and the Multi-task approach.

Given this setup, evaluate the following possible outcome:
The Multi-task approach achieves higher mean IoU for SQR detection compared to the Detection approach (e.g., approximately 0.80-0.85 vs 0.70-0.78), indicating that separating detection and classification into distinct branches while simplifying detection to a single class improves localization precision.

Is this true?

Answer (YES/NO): NO